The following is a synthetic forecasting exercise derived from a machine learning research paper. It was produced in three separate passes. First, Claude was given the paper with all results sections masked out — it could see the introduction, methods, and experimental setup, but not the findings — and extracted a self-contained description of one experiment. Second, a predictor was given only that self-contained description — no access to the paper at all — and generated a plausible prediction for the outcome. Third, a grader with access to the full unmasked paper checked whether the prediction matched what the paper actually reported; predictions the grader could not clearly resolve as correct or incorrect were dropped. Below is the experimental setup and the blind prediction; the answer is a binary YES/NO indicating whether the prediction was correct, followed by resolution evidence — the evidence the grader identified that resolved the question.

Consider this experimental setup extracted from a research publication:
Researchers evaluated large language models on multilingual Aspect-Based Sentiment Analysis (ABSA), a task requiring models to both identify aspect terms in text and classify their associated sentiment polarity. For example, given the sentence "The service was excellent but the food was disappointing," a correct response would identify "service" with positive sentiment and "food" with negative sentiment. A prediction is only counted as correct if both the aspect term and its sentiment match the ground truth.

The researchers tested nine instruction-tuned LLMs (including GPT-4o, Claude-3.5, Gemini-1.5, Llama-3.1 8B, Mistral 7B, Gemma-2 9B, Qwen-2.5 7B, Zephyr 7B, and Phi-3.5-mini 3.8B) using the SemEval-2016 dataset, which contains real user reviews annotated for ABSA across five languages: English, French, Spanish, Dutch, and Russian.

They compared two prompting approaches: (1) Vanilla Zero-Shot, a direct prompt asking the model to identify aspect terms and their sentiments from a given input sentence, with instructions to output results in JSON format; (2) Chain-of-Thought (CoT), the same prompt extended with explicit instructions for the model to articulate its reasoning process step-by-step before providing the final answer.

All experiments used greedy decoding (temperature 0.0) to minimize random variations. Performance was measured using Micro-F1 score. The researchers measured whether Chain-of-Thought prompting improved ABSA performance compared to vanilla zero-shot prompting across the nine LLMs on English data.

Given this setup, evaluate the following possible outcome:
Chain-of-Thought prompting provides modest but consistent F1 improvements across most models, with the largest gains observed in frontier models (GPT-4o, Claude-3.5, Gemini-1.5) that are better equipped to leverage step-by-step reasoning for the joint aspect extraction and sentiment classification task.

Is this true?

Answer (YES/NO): NO